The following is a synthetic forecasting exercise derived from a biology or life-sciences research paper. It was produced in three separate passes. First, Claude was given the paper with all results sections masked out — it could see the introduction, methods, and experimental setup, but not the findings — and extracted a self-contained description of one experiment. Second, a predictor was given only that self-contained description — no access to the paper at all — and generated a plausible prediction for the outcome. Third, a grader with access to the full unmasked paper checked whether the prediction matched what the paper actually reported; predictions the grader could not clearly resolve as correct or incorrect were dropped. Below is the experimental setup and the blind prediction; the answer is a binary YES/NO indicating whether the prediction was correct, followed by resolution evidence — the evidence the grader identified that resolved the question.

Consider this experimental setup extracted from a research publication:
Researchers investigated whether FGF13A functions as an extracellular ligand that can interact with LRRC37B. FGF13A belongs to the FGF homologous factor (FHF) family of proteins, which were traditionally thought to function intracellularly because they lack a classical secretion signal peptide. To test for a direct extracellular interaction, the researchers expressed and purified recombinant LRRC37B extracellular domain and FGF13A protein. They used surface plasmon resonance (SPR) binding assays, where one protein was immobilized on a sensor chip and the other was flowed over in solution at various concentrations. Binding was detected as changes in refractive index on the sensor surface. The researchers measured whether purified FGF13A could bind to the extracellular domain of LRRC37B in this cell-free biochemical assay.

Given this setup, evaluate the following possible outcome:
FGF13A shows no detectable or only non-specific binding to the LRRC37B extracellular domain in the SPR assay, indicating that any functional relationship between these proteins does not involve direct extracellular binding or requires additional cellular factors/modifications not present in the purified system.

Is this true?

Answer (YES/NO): NO